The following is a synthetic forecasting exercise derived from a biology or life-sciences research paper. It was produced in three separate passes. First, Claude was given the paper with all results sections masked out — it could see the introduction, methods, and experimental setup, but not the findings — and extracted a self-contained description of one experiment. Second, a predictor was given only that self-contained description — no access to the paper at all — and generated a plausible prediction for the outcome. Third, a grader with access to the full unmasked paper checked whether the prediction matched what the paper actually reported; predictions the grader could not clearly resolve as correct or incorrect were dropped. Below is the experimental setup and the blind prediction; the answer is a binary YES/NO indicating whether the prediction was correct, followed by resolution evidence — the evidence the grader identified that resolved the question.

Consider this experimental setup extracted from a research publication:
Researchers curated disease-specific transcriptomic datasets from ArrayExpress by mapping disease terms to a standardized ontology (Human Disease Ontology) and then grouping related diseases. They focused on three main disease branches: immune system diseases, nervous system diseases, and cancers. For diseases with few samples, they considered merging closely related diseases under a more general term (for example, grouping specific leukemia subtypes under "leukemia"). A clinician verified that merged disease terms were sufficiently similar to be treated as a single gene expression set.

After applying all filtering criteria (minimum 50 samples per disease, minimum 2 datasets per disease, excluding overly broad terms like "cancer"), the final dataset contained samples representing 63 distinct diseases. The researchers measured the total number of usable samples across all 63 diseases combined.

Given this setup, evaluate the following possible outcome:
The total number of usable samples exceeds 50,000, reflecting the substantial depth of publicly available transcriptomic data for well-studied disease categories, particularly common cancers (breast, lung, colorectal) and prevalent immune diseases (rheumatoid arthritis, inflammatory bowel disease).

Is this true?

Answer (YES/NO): NO